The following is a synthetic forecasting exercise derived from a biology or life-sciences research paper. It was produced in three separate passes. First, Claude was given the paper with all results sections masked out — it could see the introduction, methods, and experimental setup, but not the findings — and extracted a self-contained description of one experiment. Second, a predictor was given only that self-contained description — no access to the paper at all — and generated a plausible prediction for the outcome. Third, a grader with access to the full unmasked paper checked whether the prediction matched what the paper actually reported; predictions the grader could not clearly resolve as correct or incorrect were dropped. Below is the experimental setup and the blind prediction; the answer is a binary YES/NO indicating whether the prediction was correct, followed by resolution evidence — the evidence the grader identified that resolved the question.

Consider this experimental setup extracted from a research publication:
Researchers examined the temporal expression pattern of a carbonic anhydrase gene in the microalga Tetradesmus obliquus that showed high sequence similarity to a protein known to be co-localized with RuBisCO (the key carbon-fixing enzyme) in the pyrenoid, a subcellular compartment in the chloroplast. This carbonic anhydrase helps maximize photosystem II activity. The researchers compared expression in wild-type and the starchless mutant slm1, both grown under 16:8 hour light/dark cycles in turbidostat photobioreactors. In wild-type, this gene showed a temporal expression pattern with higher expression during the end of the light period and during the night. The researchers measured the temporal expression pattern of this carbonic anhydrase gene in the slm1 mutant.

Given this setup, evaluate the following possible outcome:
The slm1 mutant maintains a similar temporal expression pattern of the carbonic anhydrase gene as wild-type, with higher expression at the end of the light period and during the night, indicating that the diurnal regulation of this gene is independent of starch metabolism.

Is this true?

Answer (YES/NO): NO